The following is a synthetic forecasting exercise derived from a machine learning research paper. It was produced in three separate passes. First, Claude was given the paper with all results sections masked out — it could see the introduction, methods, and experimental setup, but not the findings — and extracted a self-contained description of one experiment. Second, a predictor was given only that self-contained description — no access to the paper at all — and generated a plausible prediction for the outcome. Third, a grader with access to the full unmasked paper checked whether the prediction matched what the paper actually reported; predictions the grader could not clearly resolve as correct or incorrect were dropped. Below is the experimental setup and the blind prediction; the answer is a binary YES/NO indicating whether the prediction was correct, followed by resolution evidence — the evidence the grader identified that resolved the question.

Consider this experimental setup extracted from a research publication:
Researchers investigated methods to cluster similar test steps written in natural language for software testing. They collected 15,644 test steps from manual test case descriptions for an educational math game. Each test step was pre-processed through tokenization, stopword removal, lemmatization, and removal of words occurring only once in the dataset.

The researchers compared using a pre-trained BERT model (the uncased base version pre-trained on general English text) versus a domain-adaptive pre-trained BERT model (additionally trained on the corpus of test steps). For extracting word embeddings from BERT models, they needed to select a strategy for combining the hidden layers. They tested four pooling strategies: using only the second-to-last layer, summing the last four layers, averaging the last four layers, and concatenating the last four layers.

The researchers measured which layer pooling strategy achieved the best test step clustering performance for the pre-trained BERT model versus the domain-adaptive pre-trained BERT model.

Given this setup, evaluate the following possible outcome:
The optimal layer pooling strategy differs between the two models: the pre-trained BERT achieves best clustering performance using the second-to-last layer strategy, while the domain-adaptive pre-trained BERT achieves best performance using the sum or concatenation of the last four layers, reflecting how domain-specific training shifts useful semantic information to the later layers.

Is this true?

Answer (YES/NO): NO